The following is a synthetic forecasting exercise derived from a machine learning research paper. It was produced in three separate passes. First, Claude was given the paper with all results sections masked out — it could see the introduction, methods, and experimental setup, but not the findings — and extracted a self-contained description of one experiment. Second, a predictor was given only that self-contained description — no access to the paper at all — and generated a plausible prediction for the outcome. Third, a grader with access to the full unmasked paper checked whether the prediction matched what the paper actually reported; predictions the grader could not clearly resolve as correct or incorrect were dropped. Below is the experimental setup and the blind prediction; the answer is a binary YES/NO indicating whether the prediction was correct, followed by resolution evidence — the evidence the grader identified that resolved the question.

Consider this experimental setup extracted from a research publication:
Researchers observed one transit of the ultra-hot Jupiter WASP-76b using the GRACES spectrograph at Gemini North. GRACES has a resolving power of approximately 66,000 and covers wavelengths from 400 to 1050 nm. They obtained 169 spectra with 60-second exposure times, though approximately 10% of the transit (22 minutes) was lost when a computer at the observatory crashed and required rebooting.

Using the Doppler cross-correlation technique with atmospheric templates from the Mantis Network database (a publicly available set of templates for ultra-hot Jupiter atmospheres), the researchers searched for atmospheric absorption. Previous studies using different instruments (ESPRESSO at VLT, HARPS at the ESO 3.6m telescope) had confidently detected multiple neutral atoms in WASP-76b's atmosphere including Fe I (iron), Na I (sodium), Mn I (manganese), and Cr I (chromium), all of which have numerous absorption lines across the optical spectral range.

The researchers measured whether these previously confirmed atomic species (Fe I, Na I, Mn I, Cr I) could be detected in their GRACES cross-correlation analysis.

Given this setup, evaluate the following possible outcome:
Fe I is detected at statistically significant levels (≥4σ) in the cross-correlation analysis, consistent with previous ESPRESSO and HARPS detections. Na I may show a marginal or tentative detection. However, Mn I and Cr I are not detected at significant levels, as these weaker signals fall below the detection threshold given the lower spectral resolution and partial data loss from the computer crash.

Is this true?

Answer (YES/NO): NO